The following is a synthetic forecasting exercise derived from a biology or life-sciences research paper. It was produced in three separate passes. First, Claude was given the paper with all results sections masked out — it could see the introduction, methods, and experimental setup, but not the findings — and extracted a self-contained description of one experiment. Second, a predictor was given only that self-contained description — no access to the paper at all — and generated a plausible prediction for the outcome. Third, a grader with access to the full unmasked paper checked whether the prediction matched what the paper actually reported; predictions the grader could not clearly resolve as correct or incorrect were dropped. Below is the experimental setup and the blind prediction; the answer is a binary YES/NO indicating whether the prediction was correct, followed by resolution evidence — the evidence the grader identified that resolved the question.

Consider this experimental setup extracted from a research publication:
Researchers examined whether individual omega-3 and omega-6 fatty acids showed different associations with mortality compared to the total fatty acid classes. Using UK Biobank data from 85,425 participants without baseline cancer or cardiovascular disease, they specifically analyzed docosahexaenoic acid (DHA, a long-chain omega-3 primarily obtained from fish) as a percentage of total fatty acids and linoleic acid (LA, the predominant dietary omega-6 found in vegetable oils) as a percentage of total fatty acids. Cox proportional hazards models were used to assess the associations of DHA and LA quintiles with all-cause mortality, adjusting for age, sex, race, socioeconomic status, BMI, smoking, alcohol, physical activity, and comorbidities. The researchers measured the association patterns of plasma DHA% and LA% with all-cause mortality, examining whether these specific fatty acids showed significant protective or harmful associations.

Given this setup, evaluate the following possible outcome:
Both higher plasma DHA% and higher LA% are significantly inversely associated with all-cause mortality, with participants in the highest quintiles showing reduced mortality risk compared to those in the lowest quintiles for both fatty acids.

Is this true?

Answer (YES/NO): YES